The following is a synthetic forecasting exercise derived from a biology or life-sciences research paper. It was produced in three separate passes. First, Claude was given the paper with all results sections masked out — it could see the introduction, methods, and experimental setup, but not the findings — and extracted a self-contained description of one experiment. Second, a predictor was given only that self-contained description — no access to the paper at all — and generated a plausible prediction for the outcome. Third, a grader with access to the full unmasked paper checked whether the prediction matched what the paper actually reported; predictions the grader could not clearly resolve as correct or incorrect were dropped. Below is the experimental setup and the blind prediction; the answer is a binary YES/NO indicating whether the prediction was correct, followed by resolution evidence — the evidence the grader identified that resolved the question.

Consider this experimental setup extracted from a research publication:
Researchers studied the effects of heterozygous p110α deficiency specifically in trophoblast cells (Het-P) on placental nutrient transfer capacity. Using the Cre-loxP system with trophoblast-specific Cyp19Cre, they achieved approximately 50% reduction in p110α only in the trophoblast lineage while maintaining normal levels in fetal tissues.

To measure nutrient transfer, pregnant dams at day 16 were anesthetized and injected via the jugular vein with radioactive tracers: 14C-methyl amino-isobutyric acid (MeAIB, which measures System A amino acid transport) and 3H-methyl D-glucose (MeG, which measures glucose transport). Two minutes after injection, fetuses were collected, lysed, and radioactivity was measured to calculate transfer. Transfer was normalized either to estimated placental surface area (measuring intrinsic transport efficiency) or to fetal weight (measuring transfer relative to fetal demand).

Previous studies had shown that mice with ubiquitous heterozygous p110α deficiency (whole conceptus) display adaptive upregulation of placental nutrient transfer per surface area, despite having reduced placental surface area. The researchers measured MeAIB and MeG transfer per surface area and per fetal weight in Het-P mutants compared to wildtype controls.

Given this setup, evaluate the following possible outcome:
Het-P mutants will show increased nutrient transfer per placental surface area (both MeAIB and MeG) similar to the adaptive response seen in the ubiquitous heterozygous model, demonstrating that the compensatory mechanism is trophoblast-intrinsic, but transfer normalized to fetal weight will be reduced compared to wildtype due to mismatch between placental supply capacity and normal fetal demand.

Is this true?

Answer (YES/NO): NO